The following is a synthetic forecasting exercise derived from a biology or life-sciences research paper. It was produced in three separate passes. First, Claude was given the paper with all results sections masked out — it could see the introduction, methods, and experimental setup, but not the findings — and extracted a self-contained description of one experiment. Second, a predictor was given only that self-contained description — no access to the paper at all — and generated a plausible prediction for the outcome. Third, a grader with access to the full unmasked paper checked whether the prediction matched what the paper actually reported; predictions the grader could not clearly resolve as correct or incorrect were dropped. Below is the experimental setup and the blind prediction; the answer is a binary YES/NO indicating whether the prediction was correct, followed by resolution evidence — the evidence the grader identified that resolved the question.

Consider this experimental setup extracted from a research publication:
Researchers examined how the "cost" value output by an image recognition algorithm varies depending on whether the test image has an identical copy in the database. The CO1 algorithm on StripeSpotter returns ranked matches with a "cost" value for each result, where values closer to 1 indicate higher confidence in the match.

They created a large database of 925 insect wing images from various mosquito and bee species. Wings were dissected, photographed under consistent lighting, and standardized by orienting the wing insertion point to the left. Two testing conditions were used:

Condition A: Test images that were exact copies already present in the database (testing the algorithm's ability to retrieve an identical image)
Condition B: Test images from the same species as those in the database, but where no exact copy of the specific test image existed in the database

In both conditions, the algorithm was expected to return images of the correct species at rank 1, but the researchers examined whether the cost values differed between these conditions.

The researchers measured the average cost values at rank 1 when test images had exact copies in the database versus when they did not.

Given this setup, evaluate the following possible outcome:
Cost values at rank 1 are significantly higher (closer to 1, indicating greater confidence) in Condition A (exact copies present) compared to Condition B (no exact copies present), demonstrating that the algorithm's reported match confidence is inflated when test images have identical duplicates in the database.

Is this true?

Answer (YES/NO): YES